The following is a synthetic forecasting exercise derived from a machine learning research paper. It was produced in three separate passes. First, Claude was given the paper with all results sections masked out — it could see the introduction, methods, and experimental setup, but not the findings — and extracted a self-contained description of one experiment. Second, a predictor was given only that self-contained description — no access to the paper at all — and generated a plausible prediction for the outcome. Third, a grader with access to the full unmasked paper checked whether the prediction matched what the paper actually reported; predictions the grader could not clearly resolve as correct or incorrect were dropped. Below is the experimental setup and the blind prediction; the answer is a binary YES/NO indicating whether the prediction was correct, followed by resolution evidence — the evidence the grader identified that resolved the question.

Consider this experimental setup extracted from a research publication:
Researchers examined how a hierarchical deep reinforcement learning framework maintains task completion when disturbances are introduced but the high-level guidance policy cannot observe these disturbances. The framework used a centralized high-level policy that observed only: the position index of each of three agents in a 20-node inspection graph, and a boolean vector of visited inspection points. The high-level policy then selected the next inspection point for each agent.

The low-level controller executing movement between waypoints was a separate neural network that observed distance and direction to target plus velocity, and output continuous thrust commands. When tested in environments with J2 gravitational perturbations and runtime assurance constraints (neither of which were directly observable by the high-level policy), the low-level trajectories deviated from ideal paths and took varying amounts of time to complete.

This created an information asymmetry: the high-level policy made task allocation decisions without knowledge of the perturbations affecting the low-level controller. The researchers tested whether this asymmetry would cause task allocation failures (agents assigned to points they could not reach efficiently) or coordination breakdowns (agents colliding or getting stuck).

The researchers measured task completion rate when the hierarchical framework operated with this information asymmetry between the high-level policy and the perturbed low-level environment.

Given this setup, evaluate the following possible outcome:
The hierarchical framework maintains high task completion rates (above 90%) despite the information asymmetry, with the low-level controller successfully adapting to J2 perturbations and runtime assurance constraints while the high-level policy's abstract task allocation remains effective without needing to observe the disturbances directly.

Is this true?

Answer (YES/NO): YES